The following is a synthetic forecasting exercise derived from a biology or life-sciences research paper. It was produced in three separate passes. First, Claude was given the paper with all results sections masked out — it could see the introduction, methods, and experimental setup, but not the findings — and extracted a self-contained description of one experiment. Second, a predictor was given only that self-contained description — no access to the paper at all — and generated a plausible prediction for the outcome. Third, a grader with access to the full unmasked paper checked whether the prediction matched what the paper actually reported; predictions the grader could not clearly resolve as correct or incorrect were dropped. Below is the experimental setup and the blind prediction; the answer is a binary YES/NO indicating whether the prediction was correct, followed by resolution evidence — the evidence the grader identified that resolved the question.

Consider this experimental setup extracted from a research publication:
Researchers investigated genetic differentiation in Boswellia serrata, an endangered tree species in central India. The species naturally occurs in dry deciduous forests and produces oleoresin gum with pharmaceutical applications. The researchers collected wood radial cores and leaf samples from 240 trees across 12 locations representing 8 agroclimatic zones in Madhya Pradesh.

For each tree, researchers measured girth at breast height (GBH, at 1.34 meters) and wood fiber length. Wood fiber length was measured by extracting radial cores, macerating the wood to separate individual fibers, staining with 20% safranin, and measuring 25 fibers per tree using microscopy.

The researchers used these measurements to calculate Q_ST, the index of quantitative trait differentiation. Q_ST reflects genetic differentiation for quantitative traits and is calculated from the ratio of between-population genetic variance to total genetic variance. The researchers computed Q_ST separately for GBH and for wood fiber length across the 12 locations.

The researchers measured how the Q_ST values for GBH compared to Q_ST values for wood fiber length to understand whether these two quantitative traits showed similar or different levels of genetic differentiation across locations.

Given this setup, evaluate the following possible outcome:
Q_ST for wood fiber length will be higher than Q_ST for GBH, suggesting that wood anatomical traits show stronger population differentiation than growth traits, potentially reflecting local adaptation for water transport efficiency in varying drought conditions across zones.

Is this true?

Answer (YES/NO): NO